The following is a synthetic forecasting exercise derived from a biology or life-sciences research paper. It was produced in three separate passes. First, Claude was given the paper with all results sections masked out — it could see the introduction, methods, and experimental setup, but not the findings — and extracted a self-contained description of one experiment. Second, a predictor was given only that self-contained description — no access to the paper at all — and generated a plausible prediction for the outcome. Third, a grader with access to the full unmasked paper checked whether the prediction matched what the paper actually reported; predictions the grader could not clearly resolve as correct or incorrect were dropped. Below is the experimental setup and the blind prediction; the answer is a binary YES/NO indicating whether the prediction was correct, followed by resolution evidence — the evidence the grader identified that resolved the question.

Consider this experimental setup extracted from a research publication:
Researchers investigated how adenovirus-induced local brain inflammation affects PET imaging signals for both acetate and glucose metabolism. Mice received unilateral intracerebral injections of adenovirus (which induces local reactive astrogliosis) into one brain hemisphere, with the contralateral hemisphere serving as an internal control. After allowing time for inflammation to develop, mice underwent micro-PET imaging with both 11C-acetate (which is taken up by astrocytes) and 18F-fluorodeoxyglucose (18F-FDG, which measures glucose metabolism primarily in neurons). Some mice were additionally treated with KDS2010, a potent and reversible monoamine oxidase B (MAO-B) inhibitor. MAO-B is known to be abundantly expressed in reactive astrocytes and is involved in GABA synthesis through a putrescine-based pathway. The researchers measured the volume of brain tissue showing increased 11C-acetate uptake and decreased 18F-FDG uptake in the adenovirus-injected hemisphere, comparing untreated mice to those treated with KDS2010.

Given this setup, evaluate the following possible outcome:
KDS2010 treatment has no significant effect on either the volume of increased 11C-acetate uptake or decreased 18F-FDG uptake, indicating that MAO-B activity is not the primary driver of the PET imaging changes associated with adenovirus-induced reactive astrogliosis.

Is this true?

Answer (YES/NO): NO